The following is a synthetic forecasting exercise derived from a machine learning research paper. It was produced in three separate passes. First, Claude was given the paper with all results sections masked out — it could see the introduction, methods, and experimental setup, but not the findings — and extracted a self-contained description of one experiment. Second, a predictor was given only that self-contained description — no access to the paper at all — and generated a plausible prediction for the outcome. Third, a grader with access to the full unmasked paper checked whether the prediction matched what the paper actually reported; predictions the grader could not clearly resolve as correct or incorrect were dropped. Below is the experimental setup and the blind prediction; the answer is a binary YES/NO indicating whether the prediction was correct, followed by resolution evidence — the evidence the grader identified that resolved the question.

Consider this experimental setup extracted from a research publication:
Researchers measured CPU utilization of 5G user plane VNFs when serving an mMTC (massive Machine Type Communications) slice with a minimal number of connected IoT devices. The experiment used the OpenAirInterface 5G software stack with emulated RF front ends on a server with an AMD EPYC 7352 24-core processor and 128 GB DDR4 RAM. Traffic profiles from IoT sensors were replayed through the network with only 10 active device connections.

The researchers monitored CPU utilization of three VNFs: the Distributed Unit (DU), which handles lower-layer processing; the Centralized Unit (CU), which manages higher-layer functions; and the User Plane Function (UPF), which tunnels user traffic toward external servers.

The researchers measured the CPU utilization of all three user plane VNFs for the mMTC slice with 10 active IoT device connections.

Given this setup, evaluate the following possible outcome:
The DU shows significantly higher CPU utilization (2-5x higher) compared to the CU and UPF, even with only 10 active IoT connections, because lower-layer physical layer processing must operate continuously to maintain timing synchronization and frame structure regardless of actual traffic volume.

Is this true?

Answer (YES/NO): NO